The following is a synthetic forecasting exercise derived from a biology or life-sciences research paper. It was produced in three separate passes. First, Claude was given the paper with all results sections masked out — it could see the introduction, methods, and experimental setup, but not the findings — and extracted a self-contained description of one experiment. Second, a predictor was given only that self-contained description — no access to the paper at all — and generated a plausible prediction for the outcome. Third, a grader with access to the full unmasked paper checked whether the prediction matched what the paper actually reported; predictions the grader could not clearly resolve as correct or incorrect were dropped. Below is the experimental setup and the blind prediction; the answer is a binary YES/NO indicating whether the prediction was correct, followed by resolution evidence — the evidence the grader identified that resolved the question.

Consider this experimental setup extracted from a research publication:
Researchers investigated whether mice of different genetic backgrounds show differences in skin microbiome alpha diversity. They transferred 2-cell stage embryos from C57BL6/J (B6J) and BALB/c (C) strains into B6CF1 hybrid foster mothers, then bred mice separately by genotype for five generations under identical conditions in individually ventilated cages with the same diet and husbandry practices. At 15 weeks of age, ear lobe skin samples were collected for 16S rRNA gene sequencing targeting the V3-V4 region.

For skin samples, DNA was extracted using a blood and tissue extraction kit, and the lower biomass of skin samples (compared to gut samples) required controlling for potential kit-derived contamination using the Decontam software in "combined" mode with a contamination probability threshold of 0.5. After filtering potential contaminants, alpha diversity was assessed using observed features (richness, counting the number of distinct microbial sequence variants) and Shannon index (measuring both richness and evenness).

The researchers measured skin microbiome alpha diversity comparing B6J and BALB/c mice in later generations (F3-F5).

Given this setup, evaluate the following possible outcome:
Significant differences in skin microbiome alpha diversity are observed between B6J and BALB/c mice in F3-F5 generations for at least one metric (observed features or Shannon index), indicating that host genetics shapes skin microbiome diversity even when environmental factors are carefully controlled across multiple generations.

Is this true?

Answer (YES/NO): NO